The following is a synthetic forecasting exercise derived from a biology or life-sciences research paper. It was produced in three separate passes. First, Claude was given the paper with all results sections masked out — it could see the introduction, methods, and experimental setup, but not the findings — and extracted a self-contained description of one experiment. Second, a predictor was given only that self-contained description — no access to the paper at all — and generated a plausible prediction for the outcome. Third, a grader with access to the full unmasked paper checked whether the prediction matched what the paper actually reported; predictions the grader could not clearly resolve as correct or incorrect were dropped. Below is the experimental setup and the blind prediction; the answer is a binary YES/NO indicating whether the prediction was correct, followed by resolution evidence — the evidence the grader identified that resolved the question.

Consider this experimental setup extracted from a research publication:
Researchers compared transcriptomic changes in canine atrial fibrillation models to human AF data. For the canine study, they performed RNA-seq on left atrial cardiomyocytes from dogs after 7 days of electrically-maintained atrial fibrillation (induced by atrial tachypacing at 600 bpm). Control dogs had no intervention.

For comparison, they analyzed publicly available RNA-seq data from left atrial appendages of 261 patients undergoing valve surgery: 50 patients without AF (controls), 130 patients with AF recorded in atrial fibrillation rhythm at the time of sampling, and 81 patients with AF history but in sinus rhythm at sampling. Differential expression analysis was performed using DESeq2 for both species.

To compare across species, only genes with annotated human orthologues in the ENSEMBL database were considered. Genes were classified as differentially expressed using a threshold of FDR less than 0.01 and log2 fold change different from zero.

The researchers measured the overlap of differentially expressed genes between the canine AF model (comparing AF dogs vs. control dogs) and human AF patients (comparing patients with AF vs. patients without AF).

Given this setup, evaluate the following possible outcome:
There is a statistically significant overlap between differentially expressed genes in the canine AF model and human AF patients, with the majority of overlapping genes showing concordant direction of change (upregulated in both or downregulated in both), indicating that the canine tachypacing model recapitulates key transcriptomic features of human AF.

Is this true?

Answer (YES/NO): NO